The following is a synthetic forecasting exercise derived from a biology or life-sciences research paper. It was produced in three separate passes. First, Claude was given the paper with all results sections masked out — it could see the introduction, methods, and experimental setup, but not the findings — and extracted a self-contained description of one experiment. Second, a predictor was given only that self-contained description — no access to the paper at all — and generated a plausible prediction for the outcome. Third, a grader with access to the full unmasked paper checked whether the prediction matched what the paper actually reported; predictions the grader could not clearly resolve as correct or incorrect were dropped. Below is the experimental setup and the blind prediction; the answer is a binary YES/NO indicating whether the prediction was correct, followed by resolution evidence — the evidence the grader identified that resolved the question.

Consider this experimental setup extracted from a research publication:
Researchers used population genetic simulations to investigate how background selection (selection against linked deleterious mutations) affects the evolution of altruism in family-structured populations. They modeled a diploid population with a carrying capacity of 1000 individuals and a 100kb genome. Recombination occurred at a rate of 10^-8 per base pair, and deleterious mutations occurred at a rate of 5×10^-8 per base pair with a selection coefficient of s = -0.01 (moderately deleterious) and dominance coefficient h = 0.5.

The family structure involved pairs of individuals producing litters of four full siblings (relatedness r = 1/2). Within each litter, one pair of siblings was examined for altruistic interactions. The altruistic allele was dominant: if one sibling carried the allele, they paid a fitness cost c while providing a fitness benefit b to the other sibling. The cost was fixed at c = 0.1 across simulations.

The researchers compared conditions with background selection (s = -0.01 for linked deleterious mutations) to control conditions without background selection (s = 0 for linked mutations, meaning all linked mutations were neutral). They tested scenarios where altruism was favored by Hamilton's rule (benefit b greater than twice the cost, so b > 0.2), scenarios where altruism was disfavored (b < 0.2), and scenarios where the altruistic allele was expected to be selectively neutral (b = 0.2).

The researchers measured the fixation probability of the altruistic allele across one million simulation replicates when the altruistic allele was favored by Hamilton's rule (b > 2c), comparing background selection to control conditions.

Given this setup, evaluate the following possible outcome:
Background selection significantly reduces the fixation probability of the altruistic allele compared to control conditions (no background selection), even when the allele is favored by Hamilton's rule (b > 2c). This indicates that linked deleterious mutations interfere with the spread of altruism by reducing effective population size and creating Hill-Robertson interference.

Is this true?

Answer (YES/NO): YES